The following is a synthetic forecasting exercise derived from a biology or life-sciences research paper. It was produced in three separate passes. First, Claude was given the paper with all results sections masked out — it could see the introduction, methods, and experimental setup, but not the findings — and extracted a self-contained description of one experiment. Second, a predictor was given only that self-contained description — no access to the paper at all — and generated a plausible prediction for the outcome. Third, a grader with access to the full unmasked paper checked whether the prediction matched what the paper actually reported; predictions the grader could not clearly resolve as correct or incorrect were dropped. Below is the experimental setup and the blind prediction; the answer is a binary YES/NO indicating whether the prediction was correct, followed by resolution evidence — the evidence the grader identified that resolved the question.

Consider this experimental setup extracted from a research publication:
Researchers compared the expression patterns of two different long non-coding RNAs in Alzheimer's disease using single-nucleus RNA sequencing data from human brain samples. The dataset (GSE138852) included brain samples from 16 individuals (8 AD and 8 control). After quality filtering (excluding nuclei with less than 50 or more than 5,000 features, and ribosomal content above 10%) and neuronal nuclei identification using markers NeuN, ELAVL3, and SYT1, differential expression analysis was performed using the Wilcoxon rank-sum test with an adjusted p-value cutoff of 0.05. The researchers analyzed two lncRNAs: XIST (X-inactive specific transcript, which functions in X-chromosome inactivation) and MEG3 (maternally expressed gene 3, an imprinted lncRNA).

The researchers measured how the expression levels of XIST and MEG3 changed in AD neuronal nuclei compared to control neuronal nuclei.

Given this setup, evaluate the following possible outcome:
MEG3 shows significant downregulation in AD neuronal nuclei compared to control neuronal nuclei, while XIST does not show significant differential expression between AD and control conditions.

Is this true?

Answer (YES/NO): NO